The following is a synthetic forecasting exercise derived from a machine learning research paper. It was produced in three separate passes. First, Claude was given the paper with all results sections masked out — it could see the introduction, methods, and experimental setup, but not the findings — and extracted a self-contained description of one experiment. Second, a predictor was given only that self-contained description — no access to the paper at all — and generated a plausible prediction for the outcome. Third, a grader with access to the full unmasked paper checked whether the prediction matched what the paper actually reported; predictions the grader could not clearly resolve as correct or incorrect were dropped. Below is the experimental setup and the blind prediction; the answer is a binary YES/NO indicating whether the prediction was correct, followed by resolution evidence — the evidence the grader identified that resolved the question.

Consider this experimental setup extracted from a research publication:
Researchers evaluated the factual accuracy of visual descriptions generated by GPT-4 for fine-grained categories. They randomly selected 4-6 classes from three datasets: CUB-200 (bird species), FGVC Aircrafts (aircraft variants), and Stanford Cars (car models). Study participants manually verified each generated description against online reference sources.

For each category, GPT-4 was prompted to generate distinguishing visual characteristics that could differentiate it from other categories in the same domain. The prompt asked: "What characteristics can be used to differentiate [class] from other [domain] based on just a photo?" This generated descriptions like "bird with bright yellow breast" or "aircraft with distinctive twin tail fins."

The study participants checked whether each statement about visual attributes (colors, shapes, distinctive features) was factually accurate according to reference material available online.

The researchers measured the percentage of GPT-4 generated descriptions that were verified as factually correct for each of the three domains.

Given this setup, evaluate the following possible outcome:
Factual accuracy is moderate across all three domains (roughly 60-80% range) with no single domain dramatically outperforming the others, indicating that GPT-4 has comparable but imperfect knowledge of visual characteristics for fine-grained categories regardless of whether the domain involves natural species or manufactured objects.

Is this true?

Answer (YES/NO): NO